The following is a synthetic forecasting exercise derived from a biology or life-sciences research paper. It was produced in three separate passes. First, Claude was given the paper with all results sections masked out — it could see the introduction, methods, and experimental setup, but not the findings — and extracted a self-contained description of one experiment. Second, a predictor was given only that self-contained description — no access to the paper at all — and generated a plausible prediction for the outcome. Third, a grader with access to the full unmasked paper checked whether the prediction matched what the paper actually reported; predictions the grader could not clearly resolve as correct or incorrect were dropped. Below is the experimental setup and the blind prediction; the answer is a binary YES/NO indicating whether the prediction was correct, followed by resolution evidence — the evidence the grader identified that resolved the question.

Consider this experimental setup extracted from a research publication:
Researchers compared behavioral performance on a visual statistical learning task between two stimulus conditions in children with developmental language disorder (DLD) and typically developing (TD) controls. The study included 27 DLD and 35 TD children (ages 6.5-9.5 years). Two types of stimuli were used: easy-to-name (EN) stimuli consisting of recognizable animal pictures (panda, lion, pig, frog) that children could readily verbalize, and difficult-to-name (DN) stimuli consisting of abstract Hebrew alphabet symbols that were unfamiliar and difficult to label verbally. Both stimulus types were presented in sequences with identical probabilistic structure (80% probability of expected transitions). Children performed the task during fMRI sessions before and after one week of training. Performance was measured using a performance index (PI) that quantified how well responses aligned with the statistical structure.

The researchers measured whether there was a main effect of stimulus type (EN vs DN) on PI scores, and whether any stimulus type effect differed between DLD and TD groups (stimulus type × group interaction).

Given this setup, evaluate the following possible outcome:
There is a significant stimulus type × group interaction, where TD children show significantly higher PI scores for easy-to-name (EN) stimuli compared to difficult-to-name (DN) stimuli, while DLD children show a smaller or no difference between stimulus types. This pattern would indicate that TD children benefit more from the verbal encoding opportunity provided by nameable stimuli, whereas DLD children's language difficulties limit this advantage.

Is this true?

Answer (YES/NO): NO